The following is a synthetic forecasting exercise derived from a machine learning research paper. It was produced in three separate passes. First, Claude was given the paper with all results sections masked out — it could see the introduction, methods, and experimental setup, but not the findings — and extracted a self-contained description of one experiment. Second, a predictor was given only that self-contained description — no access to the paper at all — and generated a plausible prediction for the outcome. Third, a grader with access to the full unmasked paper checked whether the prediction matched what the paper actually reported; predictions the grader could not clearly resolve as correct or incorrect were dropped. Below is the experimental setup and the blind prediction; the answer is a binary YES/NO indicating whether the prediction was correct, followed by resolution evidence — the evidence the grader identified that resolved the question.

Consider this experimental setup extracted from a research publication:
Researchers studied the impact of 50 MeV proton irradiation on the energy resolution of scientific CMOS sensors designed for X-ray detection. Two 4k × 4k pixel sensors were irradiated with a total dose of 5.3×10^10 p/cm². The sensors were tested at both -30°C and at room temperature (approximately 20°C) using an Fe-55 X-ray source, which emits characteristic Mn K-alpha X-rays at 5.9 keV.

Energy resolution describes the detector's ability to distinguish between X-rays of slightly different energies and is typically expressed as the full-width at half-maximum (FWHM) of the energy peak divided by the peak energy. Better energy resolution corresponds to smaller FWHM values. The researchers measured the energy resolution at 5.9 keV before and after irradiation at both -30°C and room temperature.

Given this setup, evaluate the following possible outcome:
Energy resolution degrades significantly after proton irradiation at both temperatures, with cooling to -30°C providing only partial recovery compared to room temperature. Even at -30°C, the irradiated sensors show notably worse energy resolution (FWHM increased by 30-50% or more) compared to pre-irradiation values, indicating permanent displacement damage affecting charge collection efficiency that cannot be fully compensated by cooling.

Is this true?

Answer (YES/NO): NO